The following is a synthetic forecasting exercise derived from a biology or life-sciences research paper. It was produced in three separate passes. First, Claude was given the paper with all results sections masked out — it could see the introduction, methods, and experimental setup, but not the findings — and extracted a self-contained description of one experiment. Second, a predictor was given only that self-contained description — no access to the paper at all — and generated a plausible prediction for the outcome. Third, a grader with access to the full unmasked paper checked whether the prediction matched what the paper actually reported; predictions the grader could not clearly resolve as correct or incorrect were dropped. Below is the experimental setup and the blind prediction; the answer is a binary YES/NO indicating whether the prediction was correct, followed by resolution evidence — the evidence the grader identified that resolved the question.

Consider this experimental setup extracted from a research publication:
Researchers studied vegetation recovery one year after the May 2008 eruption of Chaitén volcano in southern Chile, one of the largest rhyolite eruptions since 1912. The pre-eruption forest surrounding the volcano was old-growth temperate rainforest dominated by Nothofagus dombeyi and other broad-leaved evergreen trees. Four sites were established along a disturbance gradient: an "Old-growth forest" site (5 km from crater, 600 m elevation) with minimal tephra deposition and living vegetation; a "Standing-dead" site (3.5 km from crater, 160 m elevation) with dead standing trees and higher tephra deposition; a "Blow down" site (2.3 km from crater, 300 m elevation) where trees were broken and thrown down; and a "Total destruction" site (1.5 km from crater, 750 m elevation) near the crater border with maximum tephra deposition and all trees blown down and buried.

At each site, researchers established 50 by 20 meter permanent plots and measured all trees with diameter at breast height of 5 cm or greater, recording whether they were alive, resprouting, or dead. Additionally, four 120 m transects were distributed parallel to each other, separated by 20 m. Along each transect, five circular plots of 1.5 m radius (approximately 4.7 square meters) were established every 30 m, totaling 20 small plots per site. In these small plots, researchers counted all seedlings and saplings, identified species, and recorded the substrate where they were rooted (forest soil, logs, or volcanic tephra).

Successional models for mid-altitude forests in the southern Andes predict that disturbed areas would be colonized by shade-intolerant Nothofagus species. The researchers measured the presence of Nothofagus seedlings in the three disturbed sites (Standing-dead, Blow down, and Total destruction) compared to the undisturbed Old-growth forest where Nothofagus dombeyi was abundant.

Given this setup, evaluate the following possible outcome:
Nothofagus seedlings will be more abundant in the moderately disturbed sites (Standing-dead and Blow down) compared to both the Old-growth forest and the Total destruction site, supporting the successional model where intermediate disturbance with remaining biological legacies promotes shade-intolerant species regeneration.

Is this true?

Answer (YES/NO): NO